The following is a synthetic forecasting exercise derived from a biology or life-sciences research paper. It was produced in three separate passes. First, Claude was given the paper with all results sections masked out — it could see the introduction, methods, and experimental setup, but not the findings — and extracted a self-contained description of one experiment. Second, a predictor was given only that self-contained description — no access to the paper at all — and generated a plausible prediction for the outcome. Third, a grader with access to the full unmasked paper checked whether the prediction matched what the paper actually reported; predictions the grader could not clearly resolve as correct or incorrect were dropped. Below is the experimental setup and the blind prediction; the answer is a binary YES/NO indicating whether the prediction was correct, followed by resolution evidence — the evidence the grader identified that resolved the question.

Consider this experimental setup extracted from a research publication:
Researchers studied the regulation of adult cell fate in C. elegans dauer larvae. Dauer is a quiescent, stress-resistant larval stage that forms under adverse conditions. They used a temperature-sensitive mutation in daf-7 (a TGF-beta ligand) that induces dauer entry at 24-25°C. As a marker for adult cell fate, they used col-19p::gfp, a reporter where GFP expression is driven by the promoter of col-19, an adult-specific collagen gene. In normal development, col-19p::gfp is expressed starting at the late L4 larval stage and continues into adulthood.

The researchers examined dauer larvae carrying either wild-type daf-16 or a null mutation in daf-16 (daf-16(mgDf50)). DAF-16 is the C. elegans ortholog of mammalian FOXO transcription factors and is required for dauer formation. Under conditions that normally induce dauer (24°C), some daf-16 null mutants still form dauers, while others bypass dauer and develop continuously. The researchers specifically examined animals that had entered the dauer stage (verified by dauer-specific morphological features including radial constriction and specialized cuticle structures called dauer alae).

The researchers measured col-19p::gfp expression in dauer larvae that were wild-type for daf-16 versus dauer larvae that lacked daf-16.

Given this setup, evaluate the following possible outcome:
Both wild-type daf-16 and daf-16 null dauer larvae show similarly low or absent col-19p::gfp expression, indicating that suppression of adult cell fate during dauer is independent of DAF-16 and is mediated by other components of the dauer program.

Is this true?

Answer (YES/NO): NO